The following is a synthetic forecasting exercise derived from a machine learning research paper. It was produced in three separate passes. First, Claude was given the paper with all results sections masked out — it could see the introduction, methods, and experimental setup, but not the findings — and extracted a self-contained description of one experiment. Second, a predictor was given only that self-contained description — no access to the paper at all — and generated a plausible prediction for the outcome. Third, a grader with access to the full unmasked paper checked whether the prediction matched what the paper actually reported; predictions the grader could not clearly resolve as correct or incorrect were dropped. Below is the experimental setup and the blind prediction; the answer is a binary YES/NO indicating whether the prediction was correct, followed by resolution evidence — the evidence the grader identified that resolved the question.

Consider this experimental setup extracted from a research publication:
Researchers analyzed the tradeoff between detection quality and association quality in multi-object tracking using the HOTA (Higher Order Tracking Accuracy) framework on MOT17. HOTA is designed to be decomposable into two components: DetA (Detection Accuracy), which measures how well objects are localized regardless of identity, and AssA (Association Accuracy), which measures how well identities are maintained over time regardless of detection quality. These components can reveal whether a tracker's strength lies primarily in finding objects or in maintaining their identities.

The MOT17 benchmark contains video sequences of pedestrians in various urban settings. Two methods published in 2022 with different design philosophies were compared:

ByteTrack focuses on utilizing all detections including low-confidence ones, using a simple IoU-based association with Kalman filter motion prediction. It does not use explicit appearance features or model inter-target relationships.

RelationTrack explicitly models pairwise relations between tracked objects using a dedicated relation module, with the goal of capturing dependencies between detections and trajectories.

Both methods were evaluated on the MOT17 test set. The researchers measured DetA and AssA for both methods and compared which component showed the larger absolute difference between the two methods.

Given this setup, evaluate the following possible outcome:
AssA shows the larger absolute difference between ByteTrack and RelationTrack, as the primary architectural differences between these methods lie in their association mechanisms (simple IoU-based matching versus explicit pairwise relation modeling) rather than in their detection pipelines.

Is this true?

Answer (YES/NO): NO